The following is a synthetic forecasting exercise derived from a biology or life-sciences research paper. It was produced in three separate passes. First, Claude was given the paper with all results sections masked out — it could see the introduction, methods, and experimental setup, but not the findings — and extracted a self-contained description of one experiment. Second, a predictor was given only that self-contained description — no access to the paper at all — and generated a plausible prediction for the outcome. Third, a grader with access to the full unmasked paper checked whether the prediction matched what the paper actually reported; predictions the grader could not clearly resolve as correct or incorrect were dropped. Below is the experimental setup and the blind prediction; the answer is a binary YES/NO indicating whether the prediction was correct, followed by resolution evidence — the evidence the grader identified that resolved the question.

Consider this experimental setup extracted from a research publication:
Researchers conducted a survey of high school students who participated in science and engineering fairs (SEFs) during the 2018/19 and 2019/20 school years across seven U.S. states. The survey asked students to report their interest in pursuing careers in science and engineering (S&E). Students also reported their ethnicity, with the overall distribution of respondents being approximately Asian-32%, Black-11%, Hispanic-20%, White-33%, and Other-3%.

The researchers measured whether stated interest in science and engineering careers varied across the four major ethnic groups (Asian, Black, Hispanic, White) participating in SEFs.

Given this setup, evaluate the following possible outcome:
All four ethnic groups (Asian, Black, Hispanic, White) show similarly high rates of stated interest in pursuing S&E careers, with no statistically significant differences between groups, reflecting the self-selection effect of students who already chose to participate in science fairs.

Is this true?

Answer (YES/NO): NO